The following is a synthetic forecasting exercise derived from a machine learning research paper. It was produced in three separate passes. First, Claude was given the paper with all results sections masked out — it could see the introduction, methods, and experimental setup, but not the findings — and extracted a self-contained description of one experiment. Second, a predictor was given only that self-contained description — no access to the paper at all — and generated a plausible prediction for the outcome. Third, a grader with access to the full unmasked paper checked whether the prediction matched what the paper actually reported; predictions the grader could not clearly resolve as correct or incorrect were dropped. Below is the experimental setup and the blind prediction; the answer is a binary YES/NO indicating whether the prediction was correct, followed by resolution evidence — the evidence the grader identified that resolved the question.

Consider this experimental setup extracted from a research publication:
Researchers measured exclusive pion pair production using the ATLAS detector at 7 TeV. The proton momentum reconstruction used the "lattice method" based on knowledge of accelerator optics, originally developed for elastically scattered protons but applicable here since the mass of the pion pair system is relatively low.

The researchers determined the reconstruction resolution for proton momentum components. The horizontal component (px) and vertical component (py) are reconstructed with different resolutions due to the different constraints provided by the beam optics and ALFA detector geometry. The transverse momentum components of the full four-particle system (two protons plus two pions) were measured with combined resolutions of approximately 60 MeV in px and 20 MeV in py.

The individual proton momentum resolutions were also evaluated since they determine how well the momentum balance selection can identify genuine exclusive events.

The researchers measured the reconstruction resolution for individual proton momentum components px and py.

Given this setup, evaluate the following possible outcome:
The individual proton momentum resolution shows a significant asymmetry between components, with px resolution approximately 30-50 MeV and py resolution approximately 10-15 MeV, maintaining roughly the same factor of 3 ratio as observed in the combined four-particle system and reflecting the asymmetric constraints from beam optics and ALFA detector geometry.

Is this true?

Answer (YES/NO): NO